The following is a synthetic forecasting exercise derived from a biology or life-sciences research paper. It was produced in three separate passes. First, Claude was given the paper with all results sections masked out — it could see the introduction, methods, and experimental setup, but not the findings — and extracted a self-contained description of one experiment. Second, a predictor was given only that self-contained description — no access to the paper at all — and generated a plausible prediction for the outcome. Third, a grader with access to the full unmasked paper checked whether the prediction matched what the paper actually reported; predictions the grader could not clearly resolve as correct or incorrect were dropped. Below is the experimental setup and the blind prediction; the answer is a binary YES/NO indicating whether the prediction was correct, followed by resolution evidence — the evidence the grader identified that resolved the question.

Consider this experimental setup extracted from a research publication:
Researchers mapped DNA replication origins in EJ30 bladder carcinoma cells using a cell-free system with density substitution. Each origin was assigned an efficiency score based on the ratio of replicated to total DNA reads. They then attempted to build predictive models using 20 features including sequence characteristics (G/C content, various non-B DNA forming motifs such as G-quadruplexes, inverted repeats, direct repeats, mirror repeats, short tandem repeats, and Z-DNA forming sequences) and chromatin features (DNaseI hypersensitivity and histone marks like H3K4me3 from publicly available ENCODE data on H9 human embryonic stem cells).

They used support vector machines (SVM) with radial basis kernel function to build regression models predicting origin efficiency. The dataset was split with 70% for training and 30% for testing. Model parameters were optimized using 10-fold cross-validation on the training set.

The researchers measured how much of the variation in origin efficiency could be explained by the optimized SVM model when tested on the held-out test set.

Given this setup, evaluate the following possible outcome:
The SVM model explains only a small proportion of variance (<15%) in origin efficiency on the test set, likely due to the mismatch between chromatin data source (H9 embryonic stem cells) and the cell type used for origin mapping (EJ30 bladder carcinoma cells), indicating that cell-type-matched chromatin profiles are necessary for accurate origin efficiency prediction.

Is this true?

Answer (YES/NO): NO